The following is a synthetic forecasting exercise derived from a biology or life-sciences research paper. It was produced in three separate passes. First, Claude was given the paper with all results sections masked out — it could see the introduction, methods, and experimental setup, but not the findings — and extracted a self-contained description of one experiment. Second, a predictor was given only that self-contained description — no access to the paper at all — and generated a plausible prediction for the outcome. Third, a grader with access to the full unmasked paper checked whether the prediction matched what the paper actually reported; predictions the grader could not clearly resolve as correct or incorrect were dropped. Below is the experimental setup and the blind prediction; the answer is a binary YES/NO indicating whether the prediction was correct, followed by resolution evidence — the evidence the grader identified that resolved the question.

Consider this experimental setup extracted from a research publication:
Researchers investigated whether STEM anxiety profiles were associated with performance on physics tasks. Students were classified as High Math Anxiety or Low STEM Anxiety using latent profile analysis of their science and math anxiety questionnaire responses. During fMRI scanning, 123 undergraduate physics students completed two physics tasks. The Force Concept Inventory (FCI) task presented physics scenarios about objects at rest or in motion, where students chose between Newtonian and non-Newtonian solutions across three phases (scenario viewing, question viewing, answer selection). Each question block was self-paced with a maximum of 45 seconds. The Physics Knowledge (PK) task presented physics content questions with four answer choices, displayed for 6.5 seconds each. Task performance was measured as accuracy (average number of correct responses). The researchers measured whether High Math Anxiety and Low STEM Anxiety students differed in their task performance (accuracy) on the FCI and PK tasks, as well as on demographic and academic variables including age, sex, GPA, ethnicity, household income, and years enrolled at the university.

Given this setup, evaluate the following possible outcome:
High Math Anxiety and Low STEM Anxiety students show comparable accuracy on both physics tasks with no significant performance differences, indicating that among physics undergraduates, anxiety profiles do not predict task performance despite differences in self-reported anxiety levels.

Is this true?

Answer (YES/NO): YES